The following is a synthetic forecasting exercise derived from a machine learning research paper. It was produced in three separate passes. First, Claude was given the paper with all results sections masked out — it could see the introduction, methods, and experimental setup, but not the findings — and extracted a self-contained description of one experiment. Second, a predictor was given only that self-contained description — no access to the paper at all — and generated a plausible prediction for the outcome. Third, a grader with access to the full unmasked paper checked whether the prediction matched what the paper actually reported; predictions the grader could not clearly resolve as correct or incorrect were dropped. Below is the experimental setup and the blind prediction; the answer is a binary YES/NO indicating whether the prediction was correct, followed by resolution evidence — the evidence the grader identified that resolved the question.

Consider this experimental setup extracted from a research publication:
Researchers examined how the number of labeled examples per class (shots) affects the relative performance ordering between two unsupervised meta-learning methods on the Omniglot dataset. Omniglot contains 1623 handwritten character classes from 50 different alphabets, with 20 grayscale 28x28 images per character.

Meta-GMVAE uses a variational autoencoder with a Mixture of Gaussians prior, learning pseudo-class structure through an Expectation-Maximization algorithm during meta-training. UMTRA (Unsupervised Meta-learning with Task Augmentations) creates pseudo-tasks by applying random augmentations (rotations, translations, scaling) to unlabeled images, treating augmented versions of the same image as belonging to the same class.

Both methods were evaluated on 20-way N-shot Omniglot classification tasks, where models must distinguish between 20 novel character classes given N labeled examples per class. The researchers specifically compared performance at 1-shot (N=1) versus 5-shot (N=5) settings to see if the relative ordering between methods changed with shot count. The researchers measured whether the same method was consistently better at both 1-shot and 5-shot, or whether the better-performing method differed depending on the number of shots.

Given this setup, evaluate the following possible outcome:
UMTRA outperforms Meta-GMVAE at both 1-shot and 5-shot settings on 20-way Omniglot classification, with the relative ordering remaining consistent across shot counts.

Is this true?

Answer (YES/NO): NO